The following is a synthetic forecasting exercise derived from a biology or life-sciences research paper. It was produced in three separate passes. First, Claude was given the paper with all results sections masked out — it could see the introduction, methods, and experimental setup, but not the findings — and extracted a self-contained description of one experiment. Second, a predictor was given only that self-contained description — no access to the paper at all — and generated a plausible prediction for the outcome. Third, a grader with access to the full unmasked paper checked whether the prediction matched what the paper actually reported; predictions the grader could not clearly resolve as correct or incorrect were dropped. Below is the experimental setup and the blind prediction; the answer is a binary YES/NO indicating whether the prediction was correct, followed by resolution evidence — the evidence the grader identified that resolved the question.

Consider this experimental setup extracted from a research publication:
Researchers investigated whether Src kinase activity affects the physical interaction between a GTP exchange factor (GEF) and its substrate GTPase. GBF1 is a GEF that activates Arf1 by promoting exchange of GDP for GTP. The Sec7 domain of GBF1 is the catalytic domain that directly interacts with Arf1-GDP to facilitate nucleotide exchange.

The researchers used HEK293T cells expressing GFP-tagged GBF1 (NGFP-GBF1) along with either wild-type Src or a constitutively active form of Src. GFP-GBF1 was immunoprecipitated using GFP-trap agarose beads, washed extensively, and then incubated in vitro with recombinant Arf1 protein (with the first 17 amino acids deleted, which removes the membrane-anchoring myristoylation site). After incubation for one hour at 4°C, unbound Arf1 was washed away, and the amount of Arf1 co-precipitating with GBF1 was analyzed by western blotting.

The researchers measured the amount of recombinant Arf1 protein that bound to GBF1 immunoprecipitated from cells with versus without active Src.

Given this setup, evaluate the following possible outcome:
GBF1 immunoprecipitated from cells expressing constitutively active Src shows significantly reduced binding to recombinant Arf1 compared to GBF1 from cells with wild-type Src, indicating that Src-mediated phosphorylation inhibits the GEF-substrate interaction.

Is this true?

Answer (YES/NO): NO